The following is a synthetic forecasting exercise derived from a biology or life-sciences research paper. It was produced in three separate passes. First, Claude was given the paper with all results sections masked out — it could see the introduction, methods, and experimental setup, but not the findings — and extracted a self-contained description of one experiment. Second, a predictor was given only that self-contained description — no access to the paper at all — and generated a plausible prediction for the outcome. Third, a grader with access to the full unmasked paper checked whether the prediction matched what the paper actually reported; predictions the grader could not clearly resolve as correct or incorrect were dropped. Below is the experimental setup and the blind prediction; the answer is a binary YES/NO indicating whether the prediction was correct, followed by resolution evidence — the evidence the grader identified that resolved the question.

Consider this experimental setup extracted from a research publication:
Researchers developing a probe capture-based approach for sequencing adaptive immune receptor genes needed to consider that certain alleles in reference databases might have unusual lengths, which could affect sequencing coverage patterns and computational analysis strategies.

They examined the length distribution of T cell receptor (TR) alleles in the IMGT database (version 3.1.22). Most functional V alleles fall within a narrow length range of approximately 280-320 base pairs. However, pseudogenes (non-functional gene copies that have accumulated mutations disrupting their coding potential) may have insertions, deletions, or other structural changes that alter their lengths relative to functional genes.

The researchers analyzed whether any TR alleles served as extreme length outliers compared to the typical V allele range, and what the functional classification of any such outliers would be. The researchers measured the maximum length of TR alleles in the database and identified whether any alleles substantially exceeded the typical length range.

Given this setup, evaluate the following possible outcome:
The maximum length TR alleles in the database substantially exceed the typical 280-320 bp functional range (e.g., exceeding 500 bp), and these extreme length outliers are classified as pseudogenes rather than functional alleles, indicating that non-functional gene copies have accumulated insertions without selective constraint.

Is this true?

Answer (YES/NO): YES